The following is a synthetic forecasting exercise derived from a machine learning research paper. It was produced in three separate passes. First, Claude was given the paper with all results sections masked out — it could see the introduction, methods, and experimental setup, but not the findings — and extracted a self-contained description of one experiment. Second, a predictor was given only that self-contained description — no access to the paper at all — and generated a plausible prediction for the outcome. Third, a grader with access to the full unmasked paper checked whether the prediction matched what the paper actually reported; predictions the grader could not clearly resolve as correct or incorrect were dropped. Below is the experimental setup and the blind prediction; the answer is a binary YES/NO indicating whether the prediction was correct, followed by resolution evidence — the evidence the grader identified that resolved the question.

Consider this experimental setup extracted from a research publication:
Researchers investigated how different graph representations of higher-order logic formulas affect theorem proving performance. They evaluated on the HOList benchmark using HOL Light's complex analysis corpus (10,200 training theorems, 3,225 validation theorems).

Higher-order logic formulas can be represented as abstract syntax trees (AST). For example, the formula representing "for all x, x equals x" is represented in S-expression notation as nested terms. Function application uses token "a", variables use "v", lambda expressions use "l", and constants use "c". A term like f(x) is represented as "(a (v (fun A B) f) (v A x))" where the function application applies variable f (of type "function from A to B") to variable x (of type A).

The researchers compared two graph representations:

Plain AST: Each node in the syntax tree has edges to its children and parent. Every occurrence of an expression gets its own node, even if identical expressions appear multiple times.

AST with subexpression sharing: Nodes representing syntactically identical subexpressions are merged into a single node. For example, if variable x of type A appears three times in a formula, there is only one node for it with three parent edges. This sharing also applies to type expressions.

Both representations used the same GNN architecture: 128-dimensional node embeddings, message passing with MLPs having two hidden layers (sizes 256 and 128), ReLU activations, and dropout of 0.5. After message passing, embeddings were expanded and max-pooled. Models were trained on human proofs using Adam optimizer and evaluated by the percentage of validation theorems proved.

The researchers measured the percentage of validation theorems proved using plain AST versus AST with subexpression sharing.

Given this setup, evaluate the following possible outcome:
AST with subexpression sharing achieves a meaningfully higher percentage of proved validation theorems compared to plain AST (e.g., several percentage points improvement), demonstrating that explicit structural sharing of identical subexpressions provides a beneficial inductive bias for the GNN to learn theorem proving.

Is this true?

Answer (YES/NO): YES